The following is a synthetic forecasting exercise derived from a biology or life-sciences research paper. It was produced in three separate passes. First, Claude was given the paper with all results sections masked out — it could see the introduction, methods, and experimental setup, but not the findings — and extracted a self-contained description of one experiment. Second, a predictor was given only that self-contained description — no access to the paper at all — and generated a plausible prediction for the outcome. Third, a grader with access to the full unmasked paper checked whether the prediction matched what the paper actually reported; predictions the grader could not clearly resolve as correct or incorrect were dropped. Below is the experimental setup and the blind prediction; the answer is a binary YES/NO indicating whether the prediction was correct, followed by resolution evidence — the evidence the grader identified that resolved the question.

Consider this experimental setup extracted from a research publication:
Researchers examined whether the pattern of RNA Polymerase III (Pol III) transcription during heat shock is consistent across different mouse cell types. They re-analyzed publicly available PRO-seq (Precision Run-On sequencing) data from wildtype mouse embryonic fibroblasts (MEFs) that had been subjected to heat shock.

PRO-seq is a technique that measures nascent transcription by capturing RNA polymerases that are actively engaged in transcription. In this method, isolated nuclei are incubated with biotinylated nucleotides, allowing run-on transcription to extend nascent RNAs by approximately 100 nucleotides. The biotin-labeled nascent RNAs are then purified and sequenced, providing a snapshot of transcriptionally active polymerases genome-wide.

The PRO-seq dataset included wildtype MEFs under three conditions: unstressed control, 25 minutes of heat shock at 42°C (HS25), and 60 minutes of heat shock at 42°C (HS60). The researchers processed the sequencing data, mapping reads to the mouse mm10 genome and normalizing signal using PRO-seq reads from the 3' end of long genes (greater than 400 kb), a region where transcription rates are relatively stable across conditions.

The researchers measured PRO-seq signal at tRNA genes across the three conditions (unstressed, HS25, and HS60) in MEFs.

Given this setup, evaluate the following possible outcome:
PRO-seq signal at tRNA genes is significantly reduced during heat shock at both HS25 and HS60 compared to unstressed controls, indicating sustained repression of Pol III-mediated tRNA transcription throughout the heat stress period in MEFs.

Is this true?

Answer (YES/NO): NO